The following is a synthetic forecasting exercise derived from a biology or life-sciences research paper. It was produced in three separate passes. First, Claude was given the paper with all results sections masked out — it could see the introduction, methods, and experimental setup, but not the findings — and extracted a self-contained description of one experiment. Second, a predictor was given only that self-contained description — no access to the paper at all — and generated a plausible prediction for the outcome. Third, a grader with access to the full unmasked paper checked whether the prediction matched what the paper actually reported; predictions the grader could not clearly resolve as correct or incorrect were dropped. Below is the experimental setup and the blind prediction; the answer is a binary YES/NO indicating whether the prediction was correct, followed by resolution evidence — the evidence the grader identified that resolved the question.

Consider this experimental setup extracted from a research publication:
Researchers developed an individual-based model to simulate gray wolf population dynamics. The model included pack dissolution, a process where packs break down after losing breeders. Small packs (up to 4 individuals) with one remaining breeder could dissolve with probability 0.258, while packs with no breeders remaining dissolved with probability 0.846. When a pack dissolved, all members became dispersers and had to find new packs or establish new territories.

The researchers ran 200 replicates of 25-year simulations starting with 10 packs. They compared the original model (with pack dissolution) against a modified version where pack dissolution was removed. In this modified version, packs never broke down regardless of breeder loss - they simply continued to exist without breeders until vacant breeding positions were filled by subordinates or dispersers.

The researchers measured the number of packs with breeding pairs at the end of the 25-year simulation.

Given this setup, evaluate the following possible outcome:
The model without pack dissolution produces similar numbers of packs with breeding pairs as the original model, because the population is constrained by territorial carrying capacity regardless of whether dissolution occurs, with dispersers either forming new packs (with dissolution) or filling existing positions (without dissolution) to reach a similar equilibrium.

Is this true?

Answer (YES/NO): YES